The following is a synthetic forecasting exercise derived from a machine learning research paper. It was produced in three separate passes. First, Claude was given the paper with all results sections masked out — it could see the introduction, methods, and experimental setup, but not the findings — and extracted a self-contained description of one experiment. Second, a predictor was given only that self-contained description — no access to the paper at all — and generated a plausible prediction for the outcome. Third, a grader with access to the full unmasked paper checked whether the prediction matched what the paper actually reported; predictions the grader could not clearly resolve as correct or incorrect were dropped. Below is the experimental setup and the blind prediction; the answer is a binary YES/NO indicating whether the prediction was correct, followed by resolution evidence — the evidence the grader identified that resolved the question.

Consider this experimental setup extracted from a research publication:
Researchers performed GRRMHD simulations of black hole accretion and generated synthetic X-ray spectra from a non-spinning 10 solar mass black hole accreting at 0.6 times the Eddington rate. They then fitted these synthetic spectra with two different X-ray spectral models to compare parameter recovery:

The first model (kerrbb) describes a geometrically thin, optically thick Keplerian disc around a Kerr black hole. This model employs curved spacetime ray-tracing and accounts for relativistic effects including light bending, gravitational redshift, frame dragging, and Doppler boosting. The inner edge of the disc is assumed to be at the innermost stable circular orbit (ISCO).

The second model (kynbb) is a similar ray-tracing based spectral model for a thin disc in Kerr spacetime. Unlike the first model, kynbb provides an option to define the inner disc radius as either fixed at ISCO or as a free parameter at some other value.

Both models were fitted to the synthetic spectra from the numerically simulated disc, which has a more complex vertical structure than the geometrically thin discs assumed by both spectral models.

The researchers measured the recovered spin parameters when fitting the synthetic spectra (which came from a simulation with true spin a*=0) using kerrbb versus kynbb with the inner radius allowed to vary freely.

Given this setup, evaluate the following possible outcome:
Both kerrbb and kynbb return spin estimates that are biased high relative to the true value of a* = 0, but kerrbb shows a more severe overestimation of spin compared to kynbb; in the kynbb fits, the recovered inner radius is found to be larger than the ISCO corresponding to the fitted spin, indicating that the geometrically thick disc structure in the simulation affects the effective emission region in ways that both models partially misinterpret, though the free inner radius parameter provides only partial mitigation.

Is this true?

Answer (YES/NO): NO